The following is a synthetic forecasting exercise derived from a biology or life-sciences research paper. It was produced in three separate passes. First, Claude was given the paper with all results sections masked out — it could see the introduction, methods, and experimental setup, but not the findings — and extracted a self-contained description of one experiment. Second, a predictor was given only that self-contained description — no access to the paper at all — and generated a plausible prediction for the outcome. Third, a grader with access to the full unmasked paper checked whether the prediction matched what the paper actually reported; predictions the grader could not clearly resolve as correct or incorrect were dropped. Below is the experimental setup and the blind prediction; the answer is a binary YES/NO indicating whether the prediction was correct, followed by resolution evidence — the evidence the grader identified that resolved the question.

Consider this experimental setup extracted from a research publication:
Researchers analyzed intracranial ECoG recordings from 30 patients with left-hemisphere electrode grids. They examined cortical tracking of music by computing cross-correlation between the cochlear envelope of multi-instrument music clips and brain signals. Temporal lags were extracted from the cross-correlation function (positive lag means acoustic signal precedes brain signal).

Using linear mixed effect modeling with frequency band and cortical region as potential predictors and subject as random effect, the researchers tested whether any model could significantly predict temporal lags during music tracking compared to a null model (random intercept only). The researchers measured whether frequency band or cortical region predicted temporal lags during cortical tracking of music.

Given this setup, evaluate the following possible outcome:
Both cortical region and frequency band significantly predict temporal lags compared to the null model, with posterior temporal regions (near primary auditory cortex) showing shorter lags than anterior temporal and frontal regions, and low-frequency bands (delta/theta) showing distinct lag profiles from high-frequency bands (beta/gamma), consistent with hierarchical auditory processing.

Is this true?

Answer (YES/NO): NO